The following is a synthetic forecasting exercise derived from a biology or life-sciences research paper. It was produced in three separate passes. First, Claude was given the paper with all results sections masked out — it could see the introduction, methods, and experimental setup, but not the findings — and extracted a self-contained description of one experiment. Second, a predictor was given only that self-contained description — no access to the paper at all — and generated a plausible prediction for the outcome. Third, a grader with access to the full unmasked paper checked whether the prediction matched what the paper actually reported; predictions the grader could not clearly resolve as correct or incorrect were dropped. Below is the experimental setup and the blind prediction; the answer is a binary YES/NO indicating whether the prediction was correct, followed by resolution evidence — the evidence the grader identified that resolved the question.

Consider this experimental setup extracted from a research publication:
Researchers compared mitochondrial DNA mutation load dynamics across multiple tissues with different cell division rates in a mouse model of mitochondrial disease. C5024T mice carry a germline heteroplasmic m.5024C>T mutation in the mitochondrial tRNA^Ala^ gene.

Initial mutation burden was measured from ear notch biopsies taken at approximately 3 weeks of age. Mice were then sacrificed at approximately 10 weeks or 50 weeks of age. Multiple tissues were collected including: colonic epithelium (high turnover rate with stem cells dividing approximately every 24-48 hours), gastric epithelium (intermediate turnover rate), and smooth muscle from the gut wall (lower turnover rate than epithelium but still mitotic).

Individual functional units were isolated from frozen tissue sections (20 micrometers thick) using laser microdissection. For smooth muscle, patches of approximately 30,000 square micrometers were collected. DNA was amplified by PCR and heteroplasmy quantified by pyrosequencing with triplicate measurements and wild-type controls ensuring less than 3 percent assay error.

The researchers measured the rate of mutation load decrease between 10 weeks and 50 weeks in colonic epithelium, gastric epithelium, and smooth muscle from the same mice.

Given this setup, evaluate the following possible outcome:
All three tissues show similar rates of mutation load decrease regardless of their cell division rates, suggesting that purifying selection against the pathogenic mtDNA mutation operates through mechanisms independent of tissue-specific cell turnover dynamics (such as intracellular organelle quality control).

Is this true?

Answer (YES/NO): NO